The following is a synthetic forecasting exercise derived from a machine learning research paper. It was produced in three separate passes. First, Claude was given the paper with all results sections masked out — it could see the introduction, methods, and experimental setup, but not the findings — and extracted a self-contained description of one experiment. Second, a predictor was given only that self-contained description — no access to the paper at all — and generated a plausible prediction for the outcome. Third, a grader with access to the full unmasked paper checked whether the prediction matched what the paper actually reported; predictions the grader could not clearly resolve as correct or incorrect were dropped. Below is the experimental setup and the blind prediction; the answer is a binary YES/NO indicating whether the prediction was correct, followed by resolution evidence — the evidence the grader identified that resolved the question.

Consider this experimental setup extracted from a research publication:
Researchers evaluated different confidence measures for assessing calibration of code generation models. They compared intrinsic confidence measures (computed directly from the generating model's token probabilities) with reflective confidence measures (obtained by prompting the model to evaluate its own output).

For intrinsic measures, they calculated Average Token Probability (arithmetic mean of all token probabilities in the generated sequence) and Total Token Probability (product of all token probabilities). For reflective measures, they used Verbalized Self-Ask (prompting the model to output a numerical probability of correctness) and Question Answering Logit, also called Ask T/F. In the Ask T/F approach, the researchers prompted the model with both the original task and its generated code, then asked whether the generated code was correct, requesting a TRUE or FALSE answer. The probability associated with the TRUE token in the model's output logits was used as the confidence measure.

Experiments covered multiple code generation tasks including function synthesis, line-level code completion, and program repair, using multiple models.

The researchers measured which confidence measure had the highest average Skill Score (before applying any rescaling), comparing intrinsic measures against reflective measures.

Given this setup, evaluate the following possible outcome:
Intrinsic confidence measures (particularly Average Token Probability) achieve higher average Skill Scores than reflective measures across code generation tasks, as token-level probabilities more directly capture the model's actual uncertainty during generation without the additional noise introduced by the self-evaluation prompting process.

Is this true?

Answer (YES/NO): NO